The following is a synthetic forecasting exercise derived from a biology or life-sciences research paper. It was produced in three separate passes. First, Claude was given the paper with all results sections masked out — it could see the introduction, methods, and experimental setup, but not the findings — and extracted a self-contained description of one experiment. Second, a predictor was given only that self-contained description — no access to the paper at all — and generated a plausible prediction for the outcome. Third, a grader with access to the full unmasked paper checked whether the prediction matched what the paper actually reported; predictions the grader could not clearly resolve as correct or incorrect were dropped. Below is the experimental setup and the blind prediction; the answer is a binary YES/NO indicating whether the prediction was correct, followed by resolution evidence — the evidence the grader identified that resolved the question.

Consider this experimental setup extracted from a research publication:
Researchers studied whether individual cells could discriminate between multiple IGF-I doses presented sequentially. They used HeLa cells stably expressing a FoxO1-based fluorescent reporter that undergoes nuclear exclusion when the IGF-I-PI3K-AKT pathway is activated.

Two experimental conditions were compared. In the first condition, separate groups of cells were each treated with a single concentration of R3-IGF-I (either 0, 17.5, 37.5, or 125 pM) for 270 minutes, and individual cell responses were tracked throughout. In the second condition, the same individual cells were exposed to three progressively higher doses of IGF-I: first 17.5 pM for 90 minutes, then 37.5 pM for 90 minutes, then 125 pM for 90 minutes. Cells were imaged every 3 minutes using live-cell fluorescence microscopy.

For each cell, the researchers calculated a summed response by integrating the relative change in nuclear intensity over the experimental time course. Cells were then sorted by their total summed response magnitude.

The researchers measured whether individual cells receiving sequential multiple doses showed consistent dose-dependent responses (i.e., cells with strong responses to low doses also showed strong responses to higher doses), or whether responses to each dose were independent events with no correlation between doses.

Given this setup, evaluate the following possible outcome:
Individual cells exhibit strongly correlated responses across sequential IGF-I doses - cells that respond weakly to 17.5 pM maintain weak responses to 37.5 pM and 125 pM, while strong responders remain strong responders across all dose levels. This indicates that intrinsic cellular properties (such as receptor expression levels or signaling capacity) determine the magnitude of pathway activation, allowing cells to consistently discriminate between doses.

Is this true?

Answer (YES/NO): YES